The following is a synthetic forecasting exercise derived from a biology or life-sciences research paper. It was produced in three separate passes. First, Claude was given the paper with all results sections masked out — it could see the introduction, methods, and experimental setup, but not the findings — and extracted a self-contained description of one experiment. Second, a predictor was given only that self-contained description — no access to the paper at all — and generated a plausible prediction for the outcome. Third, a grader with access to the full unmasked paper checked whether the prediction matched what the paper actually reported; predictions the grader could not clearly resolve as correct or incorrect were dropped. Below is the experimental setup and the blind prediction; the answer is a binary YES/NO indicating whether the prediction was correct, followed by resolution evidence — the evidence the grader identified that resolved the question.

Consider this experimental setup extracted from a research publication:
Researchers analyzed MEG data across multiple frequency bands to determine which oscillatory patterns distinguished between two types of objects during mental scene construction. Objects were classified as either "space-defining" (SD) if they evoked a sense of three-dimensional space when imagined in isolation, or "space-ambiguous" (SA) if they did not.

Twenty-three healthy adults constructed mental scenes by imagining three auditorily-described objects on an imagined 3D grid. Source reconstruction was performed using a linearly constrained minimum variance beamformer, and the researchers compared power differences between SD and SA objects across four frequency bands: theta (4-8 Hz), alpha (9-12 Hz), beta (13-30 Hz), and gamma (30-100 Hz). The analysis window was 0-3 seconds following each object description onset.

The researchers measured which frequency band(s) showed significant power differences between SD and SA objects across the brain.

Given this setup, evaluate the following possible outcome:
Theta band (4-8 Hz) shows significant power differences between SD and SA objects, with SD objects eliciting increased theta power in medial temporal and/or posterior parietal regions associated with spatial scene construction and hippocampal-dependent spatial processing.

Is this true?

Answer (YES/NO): NO